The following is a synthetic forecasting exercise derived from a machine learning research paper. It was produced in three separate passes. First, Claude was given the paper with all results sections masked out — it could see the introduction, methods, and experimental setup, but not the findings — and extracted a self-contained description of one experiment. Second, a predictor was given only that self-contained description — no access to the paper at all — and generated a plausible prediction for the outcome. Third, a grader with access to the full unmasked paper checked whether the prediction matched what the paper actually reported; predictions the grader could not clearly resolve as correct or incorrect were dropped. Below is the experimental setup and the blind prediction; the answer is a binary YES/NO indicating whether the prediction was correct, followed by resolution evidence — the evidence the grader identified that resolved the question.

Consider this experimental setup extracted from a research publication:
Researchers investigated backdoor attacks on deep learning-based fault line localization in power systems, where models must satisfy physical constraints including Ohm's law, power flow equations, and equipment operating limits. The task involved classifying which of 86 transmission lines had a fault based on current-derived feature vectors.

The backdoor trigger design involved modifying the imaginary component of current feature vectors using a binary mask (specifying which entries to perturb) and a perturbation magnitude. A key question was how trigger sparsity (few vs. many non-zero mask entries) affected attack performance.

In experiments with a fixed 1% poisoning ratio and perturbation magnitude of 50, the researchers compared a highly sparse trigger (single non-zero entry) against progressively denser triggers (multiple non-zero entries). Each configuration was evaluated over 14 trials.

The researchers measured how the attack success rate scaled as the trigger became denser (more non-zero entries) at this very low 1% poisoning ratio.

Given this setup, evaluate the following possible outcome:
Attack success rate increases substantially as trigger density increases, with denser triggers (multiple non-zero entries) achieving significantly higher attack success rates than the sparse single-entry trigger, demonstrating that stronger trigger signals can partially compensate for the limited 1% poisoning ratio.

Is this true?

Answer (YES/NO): YES